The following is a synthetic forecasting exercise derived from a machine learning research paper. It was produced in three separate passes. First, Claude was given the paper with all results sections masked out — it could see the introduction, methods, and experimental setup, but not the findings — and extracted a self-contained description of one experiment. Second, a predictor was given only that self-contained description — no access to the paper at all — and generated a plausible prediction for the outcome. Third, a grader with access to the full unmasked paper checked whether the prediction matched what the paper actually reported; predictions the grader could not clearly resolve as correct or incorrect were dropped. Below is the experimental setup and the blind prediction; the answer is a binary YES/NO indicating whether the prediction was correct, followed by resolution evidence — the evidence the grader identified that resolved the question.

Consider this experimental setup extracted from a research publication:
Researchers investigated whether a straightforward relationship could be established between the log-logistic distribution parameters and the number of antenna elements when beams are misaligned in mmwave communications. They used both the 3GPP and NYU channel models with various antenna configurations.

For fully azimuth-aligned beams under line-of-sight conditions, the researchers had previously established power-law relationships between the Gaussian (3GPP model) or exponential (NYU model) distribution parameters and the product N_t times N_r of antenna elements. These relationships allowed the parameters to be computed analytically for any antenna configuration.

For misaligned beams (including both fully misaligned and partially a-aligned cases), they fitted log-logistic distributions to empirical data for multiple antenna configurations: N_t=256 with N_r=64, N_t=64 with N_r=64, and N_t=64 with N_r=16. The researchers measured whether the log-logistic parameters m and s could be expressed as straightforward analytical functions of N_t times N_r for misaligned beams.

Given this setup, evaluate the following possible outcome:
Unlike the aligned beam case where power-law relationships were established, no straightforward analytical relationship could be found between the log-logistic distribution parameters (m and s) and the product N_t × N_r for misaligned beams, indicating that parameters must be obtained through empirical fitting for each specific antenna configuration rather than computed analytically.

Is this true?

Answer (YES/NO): YES